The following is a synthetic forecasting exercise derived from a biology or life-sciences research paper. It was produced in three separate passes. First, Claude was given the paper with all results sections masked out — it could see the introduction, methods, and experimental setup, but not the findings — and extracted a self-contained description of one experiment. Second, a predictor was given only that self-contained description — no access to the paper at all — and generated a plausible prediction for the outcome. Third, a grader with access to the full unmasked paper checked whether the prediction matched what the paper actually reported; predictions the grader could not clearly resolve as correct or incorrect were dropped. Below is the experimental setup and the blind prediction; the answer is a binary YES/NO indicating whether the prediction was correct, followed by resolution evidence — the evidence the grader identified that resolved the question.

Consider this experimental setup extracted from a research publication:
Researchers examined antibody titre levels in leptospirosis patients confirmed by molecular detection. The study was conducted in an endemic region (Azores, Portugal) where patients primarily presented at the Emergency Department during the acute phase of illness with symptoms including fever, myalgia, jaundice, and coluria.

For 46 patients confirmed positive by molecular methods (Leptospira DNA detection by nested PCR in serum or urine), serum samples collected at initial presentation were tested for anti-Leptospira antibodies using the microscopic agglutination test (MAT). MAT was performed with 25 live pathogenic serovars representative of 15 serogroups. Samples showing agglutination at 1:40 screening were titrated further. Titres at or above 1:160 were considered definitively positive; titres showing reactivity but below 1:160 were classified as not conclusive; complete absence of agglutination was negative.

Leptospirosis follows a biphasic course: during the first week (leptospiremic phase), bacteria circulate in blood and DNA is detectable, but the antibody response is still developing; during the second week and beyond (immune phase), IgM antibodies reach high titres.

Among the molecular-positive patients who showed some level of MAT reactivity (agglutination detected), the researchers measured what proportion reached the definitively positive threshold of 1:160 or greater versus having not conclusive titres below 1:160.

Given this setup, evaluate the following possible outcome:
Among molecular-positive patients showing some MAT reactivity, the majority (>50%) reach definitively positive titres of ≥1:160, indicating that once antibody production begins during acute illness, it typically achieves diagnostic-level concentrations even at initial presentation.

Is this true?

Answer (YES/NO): NO